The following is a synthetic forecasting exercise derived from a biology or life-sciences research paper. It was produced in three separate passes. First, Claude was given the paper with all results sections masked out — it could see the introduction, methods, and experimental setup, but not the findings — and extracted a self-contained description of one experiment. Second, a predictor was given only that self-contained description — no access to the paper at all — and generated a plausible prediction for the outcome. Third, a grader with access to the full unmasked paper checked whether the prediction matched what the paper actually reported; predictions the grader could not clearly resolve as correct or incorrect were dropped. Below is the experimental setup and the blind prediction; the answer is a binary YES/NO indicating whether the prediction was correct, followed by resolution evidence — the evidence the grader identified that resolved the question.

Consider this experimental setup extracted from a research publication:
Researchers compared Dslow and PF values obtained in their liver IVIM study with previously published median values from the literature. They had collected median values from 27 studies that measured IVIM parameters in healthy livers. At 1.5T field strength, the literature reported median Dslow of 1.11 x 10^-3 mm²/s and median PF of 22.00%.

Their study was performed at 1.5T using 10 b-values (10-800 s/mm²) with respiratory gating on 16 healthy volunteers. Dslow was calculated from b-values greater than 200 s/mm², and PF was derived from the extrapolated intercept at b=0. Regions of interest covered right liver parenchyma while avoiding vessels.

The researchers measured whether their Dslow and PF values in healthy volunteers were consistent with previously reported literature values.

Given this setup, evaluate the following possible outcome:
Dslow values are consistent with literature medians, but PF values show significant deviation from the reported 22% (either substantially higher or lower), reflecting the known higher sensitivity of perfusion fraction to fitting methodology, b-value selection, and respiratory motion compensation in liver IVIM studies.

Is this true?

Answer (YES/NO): YES